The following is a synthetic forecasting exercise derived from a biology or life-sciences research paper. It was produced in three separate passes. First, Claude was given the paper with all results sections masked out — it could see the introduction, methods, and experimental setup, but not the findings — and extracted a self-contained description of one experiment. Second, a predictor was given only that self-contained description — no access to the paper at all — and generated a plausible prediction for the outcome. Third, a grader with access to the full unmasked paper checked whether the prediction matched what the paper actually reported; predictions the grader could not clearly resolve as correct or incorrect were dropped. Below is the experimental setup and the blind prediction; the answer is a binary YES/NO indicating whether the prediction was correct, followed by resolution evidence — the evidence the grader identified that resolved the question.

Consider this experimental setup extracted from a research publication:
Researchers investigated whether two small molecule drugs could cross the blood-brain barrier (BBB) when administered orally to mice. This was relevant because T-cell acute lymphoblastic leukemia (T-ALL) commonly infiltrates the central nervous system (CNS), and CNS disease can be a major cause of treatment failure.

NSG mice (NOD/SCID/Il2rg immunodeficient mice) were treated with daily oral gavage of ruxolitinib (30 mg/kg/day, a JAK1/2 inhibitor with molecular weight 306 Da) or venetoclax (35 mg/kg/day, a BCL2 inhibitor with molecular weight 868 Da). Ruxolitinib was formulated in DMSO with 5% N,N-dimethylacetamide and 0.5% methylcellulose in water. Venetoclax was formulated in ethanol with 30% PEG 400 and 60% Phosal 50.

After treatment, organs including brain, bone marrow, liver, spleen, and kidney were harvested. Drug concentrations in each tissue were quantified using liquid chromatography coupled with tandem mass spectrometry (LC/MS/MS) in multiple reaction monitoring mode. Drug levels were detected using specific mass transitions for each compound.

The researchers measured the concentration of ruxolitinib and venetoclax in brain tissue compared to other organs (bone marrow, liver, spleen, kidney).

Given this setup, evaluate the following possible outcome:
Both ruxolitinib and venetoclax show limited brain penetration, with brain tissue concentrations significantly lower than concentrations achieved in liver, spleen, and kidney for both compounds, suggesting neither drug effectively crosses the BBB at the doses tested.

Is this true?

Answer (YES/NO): YES